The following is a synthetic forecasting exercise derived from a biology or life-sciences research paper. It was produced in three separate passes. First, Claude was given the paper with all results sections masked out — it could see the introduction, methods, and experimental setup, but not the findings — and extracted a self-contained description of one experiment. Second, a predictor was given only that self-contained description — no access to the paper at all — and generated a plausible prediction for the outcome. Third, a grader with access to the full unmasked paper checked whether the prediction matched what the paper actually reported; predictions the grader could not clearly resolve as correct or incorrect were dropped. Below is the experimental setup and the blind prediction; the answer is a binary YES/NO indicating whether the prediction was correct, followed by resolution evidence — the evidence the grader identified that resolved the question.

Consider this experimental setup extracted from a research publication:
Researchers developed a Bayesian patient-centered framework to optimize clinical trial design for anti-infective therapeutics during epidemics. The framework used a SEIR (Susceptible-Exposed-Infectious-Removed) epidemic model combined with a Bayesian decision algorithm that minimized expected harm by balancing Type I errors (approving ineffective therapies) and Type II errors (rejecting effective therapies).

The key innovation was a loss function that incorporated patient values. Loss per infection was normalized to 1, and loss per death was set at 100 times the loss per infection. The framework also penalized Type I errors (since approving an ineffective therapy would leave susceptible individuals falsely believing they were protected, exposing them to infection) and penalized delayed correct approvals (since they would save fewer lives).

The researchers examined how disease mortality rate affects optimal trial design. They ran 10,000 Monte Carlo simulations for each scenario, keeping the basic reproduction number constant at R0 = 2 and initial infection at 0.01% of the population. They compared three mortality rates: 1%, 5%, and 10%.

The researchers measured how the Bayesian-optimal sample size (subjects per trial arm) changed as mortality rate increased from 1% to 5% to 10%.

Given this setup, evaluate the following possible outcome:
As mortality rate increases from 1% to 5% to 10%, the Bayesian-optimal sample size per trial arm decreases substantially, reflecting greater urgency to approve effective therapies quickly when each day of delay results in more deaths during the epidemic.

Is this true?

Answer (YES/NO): YES